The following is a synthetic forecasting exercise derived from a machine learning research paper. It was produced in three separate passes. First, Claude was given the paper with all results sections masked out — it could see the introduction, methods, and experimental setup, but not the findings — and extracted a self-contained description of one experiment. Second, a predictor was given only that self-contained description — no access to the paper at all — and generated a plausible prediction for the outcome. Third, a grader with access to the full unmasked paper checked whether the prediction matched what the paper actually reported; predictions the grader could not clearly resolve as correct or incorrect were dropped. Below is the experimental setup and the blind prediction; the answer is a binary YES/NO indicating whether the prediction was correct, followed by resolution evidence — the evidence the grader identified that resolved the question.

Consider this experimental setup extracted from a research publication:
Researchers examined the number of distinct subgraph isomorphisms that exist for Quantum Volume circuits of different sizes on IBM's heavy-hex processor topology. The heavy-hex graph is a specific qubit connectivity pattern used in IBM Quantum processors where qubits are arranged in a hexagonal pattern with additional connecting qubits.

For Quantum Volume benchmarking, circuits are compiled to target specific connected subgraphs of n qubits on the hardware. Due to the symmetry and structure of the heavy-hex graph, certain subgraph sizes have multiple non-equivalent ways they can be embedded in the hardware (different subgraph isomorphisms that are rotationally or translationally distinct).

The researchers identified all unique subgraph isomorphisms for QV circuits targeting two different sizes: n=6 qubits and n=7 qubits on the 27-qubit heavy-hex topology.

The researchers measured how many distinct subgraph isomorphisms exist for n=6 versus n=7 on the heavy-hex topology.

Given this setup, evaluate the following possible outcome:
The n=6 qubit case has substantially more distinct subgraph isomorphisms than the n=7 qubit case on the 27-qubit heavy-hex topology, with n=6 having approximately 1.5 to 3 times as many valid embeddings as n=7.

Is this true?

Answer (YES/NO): NO